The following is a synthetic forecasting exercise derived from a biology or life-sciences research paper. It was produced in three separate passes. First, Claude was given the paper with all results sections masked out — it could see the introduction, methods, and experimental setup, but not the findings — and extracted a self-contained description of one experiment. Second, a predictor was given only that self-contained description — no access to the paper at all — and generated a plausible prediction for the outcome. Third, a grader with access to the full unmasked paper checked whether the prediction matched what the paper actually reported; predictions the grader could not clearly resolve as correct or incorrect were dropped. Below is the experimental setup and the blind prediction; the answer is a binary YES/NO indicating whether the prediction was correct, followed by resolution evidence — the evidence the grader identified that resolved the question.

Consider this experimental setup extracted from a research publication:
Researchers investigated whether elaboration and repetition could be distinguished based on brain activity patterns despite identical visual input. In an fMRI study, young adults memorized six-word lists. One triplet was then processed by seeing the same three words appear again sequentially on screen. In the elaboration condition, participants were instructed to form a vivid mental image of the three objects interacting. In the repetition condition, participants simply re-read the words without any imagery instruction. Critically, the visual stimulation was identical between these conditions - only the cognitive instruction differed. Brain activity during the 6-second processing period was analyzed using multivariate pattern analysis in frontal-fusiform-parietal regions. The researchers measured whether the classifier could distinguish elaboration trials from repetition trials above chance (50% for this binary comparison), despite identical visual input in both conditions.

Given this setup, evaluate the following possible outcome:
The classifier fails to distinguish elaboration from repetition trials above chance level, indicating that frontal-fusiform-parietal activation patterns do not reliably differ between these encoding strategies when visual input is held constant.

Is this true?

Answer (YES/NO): NO